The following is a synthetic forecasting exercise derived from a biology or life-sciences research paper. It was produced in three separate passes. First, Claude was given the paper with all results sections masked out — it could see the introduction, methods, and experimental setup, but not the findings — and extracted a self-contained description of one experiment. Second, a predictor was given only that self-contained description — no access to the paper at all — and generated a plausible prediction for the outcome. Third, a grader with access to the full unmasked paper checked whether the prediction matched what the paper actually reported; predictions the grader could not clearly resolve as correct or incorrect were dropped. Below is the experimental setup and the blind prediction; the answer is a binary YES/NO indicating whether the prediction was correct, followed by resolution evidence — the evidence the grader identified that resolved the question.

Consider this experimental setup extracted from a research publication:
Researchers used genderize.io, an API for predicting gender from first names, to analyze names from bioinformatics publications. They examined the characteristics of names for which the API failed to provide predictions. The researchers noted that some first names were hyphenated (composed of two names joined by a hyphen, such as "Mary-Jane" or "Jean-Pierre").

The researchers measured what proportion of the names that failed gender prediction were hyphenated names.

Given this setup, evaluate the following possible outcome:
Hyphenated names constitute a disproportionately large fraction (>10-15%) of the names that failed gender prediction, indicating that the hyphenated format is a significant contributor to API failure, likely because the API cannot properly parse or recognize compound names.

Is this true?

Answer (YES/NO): YES